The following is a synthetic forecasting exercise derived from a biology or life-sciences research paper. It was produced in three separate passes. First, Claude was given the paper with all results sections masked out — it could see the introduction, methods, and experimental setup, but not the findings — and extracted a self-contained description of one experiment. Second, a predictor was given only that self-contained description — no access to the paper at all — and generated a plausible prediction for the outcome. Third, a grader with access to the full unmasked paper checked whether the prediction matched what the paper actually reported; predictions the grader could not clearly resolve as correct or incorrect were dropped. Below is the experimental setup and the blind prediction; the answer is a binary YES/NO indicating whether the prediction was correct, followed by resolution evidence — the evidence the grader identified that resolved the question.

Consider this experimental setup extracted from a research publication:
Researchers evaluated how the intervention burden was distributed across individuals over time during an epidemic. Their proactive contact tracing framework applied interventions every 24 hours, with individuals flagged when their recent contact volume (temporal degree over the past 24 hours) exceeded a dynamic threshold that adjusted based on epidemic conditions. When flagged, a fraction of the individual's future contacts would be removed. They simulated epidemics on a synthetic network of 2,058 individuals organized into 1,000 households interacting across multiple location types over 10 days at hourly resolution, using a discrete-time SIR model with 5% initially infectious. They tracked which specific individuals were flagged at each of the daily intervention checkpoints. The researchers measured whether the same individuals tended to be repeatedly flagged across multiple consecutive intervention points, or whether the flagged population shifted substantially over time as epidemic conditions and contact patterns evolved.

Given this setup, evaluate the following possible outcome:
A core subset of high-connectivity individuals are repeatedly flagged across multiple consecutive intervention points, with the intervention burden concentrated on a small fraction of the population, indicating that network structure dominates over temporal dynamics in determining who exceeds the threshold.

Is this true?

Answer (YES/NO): NO